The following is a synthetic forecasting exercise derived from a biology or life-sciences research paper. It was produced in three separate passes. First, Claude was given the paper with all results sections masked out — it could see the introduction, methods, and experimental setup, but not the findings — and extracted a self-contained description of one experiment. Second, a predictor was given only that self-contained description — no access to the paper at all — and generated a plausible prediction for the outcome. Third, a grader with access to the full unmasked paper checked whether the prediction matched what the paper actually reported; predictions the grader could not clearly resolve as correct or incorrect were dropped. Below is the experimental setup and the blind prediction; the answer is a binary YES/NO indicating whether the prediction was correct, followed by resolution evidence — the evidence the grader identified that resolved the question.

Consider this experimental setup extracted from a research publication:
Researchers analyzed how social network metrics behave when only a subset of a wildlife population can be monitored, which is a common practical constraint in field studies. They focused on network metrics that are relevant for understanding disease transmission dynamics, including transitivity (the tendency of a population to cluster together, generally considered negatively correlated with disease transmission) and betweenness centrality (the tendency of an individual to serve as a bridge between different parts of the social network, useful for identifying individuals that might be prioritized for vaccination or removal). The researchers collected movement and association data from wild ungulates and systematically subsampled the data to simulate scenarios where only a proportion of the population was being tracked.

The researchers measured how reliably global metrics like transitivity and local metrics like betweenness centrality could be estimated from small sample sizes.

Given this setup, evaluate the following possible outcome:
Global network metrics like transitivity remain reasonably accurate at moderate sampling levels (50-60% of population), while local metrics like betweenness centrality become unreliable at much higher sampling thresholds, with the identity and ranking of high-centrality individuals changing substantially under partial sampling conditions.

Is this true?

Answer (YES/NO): NO